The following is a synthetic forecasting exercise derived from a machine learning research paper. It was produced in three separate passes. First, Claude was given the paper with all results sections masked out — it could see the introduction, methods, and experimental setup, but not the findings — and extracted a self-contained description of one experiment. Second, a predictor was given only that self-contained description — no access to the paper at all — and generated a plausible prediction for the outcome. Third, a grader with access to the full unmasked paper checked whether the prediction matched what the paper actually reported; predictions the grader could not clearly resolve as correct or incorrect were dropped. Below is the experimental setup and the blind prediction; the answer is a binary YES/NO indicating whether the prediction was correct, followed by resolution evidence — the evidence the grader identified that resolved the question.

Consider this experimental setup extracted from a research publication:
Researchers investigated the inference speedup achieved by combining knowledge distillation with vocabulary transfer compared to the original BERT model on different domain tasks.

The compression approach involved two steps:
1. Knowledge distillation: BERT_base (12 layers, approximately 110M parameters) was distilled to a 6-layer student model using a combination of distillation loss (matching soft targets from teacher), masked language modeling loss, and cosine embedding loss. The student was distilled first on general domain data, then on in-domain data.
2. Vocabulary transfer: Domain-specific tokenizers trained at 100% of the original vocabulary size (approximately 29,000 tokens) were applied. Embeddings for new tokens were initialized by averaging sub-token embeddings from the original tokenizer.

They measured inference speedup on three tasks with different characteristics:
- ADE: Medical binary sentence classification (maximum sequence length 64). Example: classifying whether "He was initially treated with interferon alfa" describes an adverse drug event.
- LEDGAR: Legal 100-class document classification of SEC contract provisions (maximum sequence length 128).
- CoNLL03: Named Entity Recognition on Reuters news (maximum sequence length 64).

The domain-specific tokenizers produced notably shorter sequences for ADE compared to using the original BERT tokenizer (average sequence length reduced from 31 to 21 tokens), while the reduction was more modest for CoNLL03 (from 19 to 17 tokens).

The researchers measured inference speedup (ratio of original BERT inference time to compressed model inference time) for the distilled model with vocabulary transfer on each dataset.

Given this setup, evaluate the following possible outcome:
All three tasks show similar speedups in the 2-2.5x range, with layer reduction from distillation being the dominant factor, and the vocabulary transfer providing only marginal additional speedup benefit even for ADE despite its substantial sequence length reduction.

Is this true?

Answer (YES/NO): NO